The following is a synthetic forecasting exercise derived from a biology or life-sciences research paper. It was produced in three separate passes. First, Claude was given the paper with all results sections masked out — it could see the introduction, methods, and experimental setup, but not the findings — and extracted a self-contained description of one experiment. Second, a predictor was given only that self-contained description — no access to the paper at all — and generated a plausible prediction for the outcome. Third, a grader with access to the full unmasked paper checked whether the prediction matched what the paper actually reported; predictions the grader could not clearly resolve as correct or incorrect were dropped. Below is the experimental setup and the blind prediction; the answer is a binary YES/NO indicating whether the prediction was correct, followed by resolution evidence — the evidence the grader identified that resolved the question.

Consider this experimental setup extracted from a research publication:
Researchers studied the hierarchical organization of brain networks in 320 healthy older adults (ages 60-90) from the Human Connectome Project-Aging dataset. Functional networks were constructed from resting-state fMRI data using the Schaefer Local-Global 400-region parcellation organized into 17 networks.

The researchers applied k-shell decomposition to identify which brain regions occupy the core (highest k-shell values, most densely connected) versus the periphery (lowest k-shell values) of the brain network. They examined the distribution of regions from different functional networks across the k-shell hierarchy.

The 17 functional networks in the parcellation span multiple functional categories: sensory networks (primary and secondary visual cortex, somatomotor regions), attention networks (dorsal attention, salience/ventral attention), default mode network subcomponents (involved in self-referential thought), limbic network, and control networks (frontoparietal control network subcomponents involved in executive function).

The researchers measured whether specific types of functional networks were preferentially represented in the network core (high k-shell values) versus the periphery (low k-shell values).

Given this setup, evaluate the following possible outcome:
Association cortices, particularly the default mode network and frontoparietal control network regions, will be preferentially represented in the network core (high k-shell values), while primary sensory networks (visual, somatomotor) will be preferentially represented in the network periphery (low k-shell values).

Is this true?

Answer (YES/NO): NO